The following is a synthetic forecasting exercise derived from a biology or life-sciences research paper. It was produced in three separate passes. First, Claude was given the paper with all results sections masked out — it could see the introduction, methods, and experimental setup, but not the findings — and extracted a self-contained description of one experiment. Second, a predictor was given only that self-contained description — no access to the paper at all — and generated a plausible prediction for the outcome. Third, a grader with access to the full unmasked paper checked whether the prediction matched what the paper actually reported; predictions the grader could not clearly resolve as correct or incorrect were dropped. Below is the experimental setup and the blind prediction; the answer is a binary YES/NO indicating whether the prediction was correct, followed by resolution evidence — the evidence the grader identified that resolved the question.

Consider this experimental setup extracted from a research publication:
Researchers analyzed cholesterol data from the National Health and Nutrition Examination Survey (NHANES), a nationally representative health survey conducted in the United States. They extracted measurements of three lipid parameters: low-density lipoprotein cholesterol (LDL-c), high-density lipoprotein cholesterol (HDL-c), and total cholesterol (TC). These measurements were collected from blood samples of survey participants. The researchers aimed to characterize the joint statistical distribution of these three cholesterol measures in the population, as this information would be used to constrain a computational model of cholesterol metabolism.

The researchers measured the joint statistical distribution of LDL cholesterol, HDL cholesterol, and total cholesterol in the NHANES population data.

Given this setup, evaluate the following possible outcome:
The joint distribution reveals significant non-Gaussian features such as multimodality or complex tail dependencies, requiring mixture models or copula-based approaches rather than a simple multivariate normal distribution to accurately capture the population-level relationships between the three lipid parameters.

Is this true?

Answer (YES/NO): NO